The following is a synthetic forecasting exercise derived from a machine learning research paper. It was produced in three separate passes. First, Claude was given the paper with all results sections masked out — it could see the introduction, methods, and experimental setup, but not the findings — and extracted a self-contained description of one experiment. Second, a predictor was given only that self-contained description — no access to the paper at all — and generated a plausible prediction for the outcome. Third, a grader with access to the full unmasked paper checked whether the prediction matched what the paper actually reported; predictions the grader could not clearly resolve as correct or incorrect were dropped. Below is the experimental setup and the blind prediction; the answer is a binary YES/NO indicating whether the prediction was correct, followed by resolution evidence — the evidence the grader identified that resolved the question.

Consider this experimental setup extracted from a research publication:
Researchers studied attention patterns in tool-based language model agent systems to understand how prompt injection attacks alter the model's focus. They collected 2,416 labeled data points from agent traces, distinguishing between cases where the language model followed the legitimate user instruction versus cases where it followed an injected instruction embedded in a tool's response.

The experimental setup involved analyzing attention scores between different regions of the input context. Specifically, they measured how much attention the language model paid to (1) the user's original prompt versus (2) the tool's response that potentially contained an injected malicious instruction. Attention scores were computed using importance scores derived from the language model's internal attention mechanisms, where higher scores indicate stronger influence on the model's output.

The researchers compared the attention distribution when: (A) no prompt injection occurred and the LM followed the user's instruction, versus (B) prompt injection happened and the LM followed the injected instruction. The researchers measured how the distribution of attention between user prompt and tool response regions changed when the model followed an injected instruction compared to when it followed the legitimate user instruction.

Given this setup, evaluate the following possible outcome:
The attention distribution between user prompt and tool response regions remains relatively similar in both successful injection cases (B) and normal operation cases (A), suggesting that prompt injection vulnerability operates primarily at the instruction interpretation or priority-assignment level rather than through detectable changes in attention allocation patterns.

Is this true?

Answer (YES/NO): NO